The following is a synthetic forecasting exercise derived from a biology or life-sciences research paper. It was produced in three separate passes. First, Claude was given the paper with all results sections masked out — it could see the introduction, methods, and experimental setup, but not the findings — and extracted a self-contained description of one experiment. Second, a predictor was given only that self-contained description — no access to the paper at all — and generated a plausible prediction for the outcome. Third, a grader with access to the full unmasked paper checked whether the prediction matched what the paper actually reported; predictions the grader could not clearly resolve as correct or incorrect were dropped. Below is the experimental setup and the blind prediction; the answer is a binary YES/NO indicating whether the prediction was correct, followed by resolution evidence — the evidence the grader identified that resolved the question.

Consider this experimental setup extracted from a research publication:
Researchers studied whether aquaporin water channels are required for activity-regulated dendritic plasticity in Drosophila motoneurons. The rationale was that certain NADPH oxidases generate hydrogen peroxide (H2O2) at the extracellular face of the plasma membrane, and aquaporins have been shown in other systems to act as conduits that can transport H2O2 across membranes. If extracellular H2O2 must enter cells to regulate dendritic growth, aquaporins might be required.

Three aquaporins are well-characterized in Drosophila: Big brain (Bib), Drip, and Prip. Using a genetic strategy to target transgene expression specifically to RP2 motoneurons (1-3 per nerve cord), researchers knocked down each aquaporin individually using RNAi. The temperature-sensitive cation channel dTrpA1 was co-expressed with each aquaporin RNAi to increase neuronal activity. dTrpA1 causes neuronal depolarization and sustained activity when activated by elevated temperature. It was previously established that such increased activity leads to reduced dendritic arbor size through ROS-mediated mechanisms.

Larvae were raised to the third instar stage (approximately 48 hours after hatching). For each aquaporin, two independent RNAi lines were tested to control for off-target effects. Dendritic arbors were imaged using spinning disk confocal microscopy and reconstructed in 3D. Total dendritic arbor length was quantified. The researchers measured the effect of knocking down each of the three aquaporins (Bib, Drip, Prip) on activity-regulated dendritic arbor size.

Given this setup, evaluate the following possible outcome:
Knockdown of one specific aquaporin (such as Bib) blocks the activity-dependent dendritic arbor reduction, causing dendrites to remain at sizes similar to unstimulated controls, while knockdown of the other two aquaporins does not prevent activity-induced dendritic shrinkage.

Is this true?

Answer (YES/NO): NO